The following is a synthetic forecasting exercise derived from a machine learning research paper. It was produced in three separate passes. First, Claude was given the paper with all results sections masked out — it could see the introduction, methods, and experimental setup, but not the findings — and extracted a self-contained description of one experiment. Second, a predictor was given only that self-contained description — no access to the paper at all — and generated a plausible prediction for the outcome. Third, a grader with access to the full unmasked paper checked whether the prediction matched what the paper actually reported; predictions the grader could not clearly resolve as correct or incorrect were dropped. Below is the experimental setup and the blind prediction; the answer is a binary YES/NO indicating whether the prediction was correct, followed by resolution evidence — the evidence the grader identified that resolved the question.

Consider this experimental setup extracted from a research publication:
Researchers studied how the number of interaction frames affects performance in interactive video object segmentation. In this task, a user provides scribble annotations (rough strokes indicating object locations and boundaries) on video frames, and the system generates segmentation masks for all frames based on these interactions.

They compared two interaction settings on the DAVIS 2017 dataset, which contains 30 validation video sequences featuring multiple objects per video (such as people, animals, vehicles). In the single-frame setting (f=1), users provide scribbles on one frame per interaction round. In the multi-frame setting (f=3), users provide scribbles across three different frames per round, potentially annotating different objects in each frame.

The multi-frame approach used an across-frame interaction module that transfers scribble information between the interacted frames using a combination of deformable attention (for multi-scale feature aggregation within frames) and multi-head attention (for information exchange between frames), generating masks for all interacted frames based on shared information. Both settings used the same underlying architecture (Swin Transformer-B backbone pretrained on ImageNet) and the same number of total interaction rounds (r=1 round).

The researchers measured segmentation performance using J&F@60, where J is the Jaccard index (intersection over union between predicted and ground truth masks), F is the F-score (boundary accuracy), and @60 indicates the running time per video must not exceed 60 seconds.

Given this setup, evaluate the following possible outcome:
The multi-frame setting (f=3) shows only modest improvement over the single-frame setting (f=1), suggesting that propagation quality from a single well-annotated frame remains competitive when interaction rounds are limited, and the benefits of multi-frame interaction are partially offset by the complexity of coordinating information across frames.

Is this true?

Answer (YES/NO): NO